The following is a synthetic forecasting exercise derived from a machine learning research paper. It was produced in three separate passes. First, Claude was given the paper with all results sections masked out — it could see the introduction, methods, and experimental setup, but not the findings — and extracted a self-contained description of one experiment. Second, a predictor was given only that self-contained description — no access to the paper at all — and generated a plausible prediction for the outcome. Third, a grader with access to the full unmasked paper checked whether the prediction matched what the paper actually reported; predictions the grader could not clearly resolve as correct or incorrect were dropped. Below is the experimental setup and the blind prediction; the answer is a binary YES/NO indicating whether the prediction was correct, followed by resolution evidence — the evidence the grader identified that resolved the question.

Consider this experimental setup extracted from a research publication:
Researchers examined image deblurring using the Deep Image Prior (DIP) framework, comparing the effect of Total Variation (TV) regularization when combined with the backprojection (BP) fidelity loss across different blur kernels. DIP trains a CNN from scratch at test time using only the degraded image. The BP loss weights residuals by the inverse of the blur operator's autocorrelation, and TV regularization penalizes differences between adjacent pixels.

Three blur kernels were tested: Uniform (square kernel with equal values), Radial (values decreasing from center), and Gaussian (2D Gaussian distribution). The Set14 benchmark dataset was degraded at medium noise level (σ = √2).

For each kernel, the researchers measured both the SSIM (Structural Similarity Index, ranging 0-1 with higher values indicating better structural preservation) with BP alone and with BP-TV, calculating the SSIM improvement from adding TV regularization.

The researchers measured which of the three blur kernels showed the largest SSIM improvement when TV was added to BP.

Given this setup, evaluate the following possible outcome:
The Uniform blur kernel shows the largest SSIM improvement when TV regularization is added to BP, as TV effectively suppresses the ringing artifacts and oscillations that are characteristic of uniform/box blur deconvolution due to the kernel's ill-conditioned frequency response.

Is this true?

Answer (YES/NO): NO